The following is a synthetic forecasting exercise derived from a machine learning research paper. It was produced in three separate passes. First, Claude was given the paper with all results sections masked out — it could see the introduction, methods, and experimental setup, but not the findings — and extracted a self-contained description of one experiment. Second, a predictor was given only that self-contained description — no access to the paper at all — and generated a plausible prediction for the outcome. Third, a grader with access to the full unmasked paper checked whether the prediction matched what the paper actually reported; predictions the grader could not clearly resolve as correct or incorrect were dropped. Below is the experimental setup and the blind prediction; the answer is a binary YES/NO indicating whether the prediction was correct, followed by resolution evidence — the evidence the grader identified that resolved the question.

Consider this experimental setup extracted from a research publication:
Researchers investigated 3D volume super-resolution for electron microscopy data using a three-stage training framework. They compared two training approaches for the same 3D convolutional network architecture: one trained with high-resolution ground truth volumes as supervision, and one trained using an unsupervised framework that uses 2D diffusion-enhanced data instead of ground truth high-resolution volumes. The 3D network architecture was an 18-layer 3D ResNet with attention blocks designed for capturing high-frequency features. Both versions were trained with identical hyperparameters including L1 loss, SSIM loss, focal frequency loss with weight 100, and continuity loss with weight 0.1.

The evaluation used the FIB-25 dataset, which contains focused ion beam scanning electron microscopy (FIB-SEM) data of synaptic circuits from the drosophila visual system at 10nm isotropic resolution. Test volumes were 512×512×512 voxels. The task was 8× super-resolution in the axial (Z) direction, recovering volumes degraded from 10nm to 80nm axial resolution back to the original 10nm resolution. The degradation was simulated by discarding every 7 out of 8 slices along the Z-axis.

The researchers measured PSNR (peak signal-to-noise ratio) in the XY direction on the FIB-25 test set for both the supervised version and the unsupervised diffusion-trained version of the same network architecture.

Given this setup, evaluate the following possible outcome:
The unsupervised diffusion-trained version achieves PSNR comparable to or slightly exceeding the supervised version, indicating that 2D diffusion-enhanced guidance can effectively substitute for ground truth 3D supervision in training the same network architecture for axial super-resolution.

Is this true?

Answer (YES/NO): NO